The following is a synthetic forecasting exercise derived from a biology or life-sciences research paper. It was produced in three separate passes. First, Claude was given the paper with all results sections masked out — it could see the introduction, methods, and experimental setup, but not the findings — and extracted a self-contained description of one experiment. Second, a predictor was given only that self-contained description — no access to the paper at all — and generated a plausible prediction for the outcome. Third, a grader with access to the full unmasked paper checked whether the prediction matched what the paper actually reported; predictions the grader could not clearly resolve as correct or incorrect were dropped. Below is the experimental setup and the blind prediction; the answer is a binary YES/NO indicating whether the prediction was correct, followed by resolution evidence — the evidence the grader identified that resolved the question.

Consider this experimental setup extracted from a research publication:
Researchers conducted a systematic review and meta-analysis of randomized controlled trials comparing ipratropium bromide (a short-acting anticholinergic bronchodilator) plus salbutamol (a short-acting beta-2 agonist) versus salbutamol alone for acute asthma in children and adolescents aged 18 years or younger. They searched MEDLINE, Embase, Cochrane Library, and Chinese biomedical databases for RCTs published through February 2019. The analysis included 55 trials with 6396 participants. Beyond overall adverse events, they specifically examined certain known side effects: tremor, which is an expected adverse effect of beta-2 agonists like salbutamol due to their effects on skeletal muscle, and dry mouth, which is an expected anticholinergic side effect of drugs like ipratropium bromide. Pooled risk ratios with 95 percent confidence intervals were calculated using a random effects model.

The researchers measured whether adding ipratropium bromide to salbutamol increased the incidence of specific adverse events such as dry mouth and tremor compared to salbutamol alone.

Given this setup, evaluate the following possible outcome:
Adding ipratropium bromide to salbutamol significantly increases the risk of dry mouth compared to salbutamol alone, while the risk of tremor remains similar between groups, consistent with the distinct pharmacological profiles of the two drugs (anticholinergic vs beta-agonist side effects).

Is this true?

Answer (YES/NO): NO